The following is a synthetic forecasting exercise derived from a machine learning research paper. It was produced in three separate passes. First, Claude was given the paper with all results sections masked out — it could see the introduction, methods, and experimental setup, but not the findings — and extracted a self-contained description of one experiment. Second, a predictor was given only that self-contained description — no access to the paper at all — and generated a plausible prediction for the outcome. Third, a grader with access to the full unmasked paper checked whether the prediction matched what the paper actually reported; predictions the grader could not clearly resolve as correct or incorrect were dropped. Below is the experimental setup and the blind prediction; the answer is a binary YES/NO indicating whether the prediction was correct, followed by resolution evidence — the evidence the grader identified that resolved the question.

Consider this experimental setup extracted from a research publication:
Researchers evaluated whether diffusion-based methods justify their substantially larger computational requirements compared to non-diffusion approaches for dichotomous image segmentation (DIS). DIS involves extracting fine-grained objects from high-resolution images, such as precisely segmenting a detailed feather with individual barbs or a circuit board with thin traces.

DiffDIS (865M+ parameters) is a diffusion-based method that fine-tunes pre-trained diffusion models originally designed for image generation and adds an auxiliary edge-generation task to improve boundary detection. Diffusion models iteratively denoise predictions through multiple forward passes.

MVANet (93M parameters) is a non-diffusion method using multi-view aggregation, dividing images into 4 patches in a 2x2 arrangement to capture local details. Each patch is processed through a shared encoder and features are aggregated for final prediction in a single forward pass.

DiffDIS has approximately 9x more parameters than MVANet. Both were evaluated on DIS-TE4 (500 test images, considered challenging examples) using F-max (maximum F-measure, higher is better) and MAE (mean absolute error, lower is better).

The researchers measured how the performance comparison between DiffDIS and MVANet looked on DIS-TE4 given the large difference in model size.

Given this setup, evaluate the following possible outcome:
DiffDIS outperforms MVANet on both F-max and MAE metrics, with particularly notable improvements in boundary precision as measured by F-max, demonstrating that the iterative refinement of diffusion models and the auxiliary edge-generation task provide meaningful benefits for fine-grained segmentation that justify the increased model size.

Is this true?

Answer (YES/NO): NO